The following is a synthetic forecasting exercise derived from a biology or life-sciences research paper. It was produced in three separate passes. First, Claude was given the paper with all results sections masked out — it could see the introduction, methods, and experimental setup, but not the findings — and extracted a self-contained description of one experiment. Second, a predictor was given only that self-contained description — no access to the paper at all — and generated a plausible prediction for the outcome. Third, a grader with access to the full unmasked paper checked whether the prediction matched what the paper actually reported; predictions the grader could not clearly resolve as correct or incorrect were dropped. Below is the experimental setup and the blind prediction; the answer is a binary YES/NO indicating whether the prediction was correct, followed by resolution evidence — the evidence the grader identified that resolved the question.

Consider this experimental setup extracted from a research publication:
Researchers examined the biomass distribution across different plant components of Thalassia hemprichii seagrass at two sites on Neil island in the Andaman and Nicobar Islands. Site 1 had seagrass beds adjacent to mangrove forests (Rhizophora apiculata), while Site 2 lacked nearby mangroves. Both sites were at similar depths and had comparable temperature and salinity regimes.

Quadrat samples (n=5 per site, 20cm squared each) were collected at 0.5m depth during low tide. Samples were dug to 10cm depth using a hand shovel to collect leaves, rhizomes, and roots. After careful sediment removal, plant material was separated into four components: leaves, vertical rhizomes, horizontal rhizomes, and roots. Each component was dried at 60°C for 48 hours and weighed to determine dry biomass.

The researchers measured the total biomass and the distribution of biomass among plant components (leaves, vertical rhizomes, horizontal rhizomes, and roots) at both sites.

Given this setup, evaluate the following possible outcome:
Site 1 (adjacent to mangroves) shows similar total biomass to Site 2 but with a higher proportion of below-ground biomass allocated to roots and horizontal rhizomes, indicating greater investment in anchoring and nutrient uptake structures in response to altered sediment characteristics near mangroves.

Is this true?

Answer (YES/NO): NO